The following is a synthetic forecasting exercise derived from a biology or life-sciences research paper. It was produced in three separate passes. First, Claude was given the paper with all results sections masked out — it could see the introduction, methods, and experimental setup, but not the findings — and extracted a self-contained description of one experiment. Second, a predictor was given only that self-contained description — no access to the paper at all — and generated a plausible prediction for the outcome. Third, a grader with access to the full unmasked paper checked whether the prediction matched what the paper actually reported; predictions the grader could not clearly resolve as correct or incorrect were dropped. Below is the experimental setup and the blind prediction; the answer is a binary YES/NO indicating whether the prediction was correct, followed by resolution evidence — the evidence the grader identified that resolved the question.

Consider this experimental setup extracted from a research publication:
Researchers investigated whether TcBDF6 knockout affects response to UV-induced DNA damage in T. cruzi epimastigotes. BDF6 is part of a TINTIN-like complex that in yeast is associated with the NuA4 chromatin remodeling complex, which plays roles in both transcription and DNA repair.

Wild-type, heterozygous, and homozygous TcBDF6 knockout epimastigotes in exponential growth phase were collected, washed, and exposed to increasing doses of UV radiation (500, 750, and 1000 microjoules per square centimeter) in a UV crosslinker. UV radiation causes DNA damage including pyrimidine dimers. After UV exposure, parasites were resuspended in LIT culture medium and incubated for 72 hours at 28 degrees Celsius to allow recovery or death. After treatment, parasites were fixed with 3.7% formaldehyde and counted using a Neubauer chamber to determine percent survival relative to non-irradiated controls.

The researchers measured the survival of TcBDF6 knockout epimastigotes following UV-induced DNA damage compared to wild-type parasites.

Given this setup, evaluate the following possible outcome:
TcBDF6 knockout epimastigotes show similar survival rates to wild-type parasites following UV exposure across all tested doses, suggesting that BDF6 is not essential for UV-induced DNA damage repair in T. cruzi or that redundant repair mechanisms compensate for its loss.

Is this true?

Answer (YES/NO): YES